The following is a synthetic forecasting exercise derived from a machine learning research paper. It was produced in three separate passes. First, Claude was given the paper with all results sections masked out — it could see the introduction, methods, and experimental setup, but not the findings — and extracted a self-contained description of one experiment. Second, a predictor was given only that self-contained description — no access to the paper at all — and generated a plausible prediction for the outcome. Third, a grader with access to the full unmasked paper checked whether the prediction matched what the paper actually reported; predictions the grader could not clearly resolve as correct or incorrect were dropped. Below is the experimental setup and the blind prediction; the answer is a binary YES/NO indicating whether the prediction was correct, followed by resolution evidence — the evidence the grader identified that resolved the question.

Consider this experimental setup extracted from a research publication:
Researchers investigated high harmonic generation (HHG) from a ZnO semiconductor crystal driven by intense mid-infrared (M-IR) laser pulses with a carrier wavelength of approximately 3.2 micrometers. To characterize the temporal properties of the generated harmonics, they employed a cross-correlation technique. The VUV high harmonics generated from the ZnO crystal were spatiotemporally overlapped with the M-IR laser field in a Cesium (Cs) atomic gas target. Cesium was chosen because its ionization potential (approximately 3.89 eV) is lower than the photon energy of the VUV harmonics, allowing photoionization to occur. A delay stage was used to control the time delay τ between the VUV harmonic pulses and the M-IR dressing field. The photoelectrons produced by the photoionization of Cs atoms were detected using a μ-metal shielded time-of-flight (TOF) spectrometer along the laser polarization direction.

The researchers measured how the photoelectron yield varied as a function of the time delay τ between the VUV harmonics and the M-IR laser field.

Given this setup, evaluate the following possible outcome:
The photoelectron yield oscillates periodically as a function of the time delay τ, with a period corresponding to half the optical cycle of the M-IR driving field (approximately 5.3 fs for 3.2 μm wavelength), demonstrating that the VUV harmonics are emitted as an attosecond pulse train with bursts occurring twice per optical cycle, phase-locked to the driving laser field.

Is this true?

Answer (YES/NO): NO